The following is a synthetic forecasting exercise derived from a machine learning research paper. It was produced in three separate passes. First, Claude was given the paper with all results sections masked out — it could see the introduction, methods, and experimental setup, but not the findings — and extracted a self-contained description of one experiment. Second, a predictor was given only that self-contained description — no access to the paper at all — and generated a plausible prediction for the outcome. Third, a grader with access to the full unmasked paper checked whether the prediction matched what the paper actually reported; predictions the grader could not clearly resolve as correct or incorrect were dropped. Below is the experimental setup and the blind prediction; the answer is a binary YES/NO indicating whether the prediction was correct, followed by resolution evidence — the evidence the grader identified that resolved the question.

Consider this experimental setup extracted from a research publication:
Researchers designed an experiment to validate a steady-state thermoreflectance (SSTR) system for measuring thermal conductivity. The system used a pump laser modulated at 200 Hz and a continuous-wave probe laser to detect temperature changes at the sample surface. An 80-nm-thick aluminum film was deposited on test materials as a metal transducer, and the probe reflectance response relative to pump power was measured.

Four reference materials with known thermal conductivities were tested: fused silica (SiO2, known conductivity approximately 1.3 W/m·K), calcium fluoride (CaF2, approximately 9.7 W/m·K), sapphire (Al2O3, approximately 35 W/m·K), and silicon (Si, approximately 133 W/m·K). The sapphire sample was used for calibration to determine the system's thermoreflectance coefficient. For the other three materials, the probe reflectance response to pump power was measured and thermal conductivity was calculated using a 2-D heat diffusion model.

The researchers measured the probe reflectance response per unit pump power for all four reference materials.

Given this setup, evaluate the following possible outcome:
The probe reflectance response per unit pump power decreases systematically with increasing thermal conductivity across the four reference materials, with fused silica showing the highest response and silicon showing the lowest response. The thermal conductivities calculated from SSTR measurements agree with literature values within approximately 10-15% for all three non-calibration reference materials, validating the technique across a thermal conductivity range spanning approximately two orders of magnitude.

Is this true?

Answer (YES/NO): NO